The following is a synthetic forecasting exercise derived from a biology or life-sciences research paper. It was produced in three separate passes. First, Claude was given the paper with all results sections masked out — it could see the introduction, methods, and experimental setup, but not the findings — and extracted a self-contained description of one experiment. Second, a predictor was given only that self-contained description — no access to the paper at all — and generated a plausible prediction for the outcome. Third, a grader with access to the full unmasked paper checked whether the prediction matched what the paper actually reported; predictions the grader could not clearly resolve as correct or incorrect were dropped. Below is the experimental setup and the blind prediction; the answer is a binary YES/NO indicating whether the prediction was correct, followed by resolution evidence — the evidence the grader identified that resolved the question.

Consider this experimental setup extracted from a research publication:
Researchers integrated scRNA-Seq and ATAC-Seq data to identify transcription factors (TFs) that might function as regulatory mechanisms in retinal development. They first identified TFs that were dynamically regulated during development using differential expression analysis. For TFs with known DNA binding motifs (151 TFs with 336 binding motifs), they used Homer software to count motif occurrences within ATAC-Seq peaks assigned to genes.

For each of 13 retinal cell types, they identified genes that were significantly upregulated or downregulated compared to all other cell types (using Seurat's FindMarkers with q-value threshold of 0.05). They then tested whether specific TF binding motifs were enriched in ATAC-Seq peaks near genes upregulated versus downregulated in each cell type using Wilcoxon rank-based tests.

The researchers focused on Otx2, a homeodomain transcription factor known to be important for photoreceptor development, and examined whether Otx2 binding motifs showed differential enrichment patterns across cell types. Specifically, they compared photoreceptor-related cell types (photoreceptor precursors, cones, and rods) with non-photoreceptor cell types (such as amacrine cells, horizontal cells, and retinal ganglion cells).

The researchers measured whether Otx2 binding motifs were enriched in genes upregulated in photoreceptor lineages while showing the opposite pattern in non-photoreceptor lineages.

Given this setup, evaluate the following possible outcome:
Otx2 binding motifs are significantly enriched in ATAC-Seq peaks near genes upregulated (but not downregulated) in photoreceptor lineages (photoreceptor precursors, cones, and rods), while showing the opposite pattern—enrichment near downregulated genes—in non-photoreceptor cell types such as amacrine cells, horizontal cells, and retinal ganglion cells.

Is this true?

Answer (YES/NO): NO